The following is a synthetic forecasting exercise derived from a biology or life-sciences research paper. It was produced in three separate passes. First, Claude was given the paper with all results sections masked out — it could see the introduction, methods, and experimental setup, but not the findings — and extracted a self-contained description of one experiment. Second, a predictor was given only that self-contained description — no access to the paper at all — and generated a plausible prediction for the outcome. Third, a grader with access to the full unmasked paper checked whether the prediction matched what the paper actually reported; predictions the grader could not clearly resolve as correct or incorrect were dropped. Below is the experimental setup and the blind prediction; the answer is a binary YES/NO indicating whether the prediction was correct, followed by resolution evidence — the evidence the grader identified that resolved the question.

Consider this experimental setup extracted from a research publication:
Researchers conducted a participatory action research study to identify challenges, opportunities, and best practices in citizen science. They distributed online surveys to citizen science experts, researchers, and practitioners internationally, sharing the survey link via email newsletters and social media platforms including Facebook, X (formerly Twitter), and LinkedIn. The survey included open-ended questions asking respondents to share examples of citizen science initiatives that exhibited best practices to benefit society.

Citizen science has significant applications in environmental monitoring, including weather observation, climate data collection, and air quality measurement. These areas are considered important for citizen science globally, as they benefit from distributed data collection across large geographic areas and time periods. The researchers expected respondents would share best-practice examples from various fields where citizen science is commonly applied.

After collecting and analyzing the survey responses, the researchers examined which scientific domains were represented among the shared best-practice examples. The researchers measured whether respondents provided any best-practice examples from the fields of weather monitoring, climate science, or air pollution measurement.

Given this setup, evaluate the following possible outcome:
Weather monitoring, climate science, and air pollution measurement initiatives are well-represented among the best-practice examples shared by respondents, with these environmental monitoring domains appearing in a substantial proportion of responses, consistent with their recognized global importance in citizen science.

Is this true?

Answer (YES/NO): NO